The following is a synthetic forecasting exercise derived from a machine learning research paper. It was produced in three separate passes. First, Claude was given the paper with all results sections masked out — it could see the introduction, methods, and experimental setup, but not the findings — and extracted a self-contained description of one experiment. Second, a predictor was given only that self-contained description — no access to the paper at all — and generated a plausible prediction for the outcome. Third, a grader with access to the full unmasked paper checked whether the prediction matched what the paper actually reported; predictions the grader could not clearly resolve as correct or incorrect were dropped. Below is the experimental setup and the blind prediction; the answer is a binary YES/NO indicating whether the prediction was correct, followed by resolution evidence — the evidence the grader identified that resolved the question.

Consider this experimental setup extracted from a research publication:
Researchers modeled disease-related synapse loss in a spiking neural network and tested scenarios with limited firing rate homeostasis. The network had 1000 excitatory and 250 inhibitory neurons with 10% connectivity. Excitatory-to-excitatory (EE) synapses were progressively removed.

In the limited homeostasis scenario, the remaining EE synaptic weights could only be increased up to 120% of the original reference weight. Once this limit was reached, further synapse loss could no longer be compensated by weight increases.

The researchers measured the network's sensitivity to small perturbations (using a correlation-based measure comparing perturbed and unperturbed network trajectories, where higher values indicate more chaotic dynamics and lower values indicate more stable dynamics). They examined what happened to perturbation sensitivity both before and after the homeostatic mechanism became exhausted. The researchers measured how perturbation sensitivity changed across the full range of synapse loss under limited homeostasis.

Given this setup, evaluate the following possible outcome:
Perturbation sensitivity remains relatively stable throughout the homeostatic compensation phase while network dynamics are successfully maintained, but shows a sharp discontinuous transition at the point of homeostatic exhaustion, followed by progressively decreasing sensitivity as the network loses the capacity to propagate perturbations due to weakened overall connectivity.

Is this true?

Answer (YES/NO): NO